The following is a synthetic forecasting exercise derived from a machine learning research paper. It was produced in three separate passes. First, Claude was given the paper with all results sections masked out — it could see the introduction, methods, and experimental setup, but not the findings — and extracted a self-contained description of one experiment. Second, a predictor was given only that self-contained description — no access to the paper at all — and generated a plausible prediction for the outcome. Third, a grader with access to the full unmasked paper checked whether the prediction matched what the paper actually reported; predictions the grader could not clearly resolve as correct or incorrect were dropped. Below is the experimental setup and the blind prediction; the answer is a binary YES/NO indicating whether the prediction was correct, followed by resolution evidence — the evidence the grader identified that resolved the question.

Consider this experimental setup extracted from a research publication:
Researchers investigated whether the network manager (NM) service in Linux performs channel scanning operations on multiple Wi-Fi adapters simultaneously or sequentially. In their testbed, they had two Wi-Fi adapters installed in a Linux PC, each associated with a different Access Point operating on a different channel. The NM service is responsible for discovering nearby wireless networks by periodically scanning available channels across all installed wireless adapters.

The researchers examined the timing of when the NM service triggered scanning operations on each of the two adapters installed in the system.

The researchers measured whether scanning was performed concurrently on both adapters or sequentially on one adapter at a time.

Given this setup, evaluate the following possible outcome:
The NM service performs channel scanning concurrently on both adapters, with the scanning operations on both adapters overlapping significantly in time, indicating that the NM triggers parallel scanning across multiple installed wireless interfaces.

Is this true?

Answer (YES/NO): YES